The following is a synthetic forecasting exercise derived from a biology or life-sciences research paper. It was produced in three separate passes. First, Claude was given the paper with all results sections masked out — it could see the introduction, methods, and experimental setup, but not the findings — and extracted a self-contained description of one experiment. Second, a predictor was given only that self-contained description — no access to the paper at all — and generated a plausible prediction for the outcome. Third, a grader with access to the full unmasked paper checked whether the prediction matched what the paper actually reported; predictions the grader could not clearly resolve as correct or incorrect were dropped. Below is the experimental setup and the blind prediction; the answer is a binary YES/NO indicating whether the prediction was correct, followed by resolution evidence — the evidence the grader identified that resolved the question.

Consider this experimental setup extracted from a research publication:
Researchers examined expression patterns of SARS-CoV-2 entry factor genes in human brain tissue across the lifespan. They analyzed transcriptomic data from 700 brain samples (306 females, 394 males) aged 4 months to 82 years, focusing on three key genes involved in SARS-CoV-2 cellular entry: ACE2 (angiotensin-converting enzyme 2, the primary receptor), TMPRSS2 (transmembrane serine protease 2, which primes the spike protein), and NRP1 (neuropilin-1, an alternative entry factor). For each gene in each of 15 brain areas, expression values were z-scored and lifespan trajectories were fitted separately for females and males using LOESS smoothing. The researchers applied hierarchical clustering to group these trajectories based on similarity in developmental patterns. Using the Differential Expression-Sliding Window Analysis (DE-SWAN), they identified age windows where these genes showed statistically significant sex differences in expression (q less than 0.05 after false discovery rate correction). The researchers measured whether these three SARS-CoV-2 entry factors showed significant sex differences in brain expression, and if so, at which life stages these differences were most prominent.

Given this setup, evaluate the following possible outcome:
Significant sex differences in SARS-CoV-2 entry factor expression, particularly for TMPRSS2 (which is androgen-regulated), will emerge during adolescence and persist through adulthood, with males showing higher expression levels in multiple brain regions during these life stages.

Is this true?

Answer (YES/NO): NO